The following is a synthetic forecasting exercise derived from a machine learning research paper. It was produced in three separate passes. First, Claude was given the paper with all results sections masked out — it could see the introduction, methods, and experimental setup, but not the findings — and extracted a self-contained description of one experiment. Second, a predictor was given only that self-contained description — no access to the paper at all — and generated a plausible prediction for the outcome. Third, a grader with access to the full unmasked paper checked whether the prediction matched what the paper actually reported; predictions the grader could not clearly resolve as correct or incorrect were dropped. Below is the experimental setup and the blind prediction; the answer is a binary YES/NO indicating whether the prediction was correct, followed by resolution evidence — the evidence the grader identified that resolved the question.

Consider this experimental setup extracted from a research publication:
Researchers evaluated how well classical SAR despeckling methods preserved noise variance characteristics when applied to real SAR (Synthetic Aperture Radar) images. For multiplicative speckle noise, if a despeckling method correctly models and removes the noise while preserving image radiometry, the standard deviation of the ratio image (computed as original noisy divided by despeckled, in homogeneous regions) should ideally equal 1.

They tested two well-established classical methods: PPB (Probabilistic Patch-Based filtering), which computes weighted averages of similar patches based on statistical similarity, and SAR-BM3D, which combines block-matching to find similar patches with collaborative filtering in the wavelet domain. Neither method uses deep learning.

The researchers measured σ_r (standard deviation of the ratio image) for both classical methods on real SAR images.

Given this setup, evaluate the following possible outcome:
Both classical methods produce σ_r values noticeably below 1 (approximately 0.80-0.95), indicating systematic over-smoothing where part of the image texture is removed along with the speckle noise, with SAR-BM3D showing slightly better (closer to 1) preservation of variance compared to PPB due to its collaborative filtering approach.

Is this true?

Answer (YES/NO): NO